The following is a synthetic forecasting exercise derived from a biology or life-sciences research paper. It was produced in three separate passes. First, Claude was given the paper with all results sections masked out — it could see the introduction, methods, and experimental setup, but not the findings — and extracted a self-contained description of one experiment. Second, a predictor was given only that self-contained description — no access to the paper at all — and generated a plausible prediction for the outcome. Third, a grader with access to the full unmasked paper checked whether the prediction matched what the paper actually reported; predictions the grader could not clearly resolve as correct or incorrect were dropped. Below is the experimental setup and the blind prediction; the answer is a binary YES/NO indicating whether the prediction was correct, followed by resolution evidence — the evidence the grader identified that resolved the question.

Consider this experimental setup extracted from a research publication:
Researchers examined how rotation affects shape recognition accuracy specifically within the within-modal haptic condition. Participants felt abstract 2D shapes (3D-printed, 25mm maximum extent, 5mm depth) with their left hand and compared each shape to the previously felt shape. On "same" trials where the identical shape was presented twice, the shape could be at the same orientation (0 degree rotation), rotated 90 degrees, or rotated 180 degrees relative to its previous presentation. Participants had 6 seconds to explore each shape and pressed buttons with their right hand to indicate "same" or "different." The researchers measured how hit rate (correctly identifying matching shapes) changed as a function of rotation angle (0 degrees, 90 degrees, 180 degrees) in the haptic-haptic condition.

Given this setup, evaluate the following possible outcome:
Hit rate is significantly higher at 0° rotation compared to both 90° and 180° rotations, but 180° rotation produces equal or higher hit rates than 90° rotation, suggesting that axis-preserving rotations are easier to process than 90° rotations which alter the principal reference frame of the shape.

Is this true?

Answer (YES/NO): YES